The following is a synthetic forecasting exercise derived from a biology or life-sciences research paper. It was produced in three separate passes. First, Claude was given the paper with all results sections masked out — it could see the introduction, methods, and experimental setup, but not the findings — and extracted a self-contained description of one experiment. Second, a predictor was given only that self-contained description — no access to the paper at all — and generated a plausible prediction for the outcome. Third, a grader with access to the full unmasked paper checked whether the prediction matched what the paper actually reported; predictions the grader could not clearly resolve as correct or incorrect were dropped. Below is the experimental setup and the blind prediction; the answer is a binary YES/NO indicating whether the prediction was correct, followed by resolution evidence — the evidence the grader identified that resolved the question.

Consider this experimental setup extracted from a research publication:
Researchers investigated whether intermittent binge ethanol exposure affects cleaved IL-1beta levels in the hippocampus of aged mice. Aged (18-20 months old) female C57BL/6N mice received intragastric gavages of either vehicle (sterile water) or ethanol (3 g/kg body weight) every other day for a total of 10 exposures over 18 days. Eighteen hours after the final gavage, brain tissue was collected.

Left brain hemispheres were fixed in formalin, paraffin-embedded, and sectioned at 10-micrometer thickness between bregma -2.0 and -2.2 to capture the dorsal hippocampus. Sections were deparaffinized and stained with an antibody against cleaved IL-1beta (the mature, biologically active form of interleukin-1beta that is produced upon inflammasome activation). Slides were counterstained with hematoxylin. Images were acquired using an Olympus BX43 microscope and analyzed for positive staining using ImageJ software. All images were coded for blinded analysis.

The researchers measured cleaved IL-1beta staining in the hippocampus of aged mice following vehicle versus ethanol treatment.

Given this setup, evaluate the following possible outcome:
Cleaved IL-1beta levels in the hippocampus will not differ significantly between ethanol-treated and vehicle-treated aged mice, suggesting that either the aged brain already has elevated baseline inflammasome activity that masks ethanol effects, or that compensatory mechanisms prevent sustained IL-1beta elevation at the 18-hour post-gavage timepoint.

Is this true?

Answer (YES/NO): NO